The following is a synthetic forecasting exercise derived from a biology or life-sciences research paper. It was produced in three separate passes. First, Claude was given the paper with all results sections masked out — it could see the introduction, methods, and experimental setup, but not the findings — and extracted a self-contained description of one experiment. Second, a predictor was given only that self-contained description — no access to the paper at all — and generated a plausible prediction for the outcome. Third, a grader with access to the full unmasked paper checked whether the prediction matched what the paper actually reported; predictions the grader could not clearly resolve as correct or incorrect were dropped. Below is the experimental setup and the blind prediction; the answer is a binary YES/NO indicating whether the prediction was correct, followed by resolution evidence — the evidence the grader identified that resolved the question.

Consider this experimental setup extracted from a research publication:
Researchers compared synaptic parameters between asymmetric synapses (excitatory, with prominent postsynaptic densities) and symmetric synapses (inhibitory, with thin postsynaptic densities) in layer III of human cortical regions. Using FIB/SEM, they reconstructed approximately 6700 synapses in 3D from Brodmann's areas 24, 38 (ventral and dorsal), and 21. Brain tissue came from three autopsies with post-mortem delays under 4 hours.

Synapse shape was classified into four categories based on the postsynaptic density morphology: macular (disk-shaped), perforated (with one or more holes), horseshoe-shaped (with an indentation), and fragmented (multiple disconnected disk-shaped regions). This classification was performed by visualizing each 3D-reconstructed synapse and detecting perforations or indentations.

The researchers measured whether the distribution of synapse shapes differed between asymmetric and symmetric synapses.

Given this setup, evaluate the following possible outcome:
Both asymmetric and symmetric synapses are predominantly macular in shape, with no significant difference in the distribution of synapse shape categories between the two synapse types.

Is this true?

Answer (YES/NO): NO